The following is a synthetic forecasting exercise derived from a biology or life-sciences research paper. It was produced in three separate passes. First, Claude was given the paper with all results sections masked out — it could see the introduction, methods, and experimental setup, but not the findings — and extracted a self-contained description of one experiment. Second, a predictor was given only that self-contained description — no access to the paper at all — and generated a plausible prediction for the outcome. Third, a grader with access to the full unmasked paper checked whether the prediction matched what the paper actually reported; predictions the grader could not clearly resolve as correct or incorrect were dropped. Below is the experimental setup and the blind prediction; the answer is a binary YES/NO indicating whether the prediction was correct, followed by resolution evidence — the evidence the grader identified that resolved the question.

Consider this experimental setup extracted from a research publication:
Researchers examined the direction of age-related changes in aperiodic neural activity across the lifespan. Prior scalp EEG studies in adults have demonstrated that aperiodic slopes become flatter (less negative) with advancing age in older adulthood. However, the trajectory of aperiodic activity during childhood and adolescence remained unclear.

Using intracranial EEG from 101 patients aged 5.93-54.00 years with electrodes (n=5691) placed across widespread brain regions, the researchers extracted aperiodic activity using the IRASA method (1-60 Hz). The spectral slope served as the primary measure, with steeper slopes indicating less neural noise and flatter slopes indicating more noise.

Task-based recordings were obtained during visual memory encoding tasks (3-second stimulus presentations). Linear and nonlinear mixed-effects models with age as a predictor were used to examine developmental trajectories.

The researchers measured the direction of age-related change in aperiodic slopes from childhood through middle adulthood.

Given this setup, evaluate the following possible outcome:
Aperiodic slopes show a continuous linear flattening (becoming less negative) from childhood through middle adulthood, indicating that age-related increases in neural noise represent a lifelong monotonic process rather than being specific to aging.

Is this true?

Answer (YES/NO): NO